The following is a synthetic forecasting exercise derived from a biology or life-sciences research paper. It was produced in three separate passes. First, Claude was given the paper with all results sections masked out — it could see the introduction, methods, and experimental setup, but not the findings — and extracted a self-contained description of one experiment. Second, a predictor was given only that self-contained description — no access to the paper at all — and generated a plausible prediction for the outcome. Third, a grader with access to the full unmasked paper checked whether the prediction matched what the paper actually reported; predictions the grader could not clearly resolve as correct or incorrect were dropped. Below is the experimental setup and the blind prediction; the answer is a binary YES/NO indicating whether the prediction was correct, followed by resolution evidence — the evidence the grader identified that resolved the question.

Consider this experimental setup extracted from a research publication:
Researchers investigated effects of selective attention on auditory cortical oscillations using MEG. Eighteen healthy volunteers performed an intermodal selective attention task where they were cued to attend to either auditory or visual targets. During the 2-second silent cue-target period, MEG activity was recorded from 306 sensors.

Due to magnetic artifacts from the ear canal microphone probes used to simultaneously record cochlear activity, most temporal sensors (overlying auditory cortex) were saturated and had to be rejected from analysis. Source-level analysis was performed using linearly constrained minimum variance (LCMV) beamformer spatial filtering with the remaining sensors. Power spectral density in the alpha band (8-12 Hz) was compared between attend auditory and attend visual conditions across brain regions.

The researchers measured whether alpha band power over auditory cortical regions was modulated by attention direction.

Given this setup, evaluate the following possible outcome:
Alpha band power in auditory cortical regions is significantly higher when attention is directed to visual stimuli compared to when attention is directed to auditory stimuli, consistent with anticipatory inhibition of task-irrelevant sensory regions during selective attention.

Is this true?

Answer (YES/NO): NO